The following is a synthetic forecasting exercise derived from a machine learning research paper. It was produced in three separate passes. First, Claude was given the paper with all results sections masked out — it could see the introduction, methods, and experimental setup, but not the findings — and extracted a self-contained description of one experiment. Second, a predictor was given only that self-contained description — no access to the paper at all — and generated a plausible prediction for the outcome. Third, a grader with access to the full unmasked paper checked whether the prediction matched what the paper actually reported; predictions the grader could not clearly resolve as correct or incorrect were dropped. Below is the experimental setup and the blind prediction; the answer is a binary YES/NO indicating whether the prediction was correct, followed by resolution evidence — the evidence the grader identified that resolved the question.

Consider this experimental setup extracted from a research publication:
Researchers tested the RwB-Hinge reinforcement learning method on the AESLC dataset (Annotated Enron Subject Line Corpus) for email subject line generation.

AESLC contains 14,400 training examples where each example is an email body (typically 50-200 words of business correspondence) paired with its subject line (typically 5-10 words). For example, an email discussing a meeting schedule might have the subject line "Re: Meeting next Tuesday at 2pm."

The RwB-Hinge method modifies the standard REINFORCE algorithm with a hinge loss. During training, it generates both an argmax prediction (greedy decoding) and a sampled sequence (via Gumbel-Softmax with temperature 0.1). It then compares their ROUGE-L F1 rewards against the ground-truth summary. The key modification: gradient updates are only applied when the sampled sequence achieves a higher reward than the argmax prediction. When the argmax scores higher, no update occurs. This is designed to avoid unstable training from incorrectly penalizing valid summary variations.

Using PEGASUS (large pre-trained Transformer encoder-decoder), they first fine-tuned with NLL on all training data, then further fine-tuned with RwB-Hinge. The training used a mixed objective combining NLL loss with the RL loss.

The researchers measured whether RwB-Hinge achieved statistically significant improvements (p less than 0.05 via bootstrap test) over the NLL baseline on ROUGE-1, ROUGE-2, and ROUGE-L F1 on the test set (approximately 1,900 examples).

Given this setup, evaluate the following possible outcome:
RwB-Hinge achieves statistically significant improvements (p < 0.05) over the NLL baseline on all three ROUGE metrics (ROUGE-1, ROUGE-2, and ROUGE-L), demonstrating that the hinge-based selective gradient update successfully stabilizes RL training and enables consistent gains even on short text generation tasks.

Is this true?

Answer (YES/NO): YES